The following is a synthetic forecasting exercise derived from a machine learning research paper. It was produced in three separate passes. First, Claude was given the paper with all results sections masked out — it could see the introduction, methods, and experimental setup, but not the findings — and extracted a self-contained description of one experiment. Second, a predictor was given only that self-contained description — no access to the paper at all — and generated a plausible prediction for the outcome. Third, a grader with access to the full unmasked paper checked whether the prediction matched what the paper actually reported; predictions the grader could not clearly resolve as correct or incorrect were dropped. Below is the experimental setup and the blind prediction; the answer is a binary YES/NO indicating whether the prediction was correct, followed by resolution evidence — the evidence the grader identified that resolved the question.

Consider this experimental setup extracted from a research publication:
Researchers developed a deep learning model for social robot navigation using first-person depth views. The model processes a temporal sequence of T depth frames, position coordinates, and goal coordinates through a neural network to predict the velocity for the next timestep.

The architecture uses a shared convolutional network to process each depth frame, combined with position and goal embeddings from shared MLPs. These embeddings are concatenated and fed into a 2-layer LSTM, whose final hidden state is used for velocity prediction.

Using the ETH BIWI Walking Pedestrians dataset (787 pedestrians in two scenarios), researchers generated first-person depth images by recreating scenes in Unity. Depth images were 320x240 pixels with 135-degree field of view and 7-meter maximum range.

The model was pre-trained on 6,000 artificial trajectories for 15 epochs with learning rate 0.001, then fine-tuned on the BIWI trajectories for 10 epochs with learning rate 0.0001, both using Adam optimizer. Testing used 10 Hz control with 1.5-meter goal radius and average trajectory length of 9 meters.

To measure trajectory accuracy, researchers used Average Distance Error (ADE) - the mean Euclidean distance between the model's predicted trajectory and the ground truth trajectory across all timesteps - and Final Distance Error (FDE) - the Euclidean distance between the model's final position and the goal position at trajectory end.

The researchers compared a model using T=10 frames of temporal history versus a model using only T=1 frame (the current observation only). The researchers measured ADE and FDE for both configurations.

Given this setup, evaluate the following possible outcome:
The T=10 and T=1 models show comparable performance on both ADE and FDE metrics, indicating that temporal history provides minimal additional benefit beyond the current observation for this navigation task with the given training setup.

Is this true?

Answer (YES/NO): NO